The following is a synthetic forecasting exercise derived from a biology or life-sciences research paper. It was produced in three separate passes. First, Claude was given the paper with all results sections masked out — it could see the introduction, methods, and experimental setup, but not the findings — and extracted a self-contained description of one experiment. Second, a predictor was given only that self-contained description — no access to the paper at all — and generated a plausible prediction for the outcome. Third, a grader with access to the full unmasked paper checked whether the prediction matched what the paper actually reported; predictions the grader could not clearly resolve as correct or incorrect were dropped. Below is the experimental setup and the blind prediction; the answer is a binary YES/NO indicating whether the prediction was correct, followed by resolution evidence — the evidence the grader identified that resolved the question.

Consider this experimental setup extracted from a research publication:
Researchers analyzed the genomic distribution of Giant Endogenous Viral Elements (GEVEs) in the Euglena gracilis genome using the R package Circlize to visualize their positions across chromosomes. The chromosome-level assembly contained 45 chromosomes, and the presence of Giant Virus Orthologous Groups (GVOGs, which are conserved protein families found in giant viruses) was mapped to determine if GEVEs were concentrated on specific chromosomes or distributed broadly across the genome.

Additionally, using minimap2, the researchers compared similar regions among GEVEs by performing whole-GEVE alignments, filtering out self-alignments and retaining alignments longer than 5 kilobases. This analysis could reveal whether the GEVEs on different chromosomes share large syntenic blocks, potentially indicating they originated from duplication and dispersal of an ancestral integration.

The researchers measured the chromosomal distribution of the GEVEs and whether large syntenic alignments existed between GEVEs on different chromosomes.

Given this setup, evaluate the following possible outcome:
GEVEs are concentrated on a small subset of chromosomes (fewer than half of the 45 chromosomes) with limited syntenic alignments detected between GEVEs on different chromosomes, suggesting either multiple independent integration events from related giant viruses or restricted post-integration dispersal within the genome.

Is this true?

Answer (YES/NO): NO